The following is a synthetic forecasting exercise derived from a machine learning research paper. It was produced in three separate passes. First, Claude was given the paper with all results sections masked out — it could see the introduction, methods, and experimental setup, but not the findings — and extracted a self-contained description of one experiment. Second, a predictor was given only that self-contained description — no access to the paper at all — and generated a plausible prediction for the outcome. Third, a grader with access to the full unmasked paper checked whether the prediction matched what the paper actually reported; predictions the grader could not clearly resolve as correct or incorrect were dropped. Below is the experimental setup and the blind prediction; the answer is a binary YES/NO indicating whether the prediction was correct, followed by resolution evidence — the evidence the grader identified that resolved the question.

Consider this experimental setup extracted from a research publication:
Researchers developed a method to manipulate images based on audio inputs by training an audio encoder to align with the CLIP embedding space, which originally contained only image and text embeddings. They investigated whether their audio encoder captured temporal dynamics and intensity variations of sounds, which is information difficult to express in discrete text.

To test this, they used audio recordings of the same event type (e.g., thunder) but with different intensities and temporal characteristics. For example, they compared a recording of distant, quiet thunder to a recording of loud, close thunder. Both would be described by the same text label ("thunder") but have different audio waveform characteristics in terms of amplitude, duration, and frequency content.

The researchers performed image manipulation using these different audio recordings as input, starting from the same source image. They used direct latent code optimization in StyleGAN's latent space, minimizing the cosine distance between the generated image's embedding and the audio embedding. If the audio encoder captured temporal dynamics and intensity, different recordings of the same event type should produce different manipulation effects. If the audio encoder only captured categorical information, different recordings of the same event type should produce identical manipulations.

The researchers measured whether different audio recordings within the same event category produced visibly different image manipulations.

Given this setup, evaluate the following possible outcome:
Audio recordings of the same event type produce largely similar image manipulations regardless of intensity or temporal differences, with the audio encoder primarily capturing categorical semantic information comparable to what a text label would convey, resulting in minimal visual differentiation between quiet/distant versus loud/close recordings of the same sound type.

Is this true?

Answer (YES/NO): NO